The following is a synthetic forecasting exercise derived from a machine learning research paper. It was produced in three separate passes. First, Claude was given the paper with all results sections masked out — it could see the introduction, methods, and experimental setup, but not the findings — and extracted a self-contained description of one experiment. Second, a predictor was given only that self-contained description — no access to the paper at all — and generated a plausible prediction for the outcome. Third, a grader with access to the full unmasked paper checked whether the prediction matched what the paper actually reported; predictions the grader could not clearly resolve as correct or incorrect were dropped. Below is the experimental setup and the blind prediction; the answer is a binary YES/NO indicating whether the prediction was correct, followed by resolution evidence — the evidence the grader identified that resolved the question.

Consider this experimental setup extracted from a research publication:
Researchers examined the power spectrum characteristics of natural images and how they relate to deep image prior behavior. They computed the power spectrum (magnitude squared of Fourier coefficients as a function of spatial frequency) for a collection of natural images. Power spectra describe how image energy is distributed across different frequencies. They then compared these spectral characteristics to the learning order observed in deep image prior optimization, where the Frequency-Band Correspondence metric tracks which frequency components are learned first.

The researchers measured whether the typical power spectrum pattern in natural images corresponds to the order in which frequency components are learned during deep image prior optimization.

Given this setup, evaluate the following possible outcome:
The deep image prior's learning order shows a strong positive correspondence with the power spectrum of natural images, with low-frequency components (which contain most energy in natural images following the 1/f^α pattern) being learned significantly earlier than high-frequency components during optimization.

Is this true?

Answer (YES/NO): YES